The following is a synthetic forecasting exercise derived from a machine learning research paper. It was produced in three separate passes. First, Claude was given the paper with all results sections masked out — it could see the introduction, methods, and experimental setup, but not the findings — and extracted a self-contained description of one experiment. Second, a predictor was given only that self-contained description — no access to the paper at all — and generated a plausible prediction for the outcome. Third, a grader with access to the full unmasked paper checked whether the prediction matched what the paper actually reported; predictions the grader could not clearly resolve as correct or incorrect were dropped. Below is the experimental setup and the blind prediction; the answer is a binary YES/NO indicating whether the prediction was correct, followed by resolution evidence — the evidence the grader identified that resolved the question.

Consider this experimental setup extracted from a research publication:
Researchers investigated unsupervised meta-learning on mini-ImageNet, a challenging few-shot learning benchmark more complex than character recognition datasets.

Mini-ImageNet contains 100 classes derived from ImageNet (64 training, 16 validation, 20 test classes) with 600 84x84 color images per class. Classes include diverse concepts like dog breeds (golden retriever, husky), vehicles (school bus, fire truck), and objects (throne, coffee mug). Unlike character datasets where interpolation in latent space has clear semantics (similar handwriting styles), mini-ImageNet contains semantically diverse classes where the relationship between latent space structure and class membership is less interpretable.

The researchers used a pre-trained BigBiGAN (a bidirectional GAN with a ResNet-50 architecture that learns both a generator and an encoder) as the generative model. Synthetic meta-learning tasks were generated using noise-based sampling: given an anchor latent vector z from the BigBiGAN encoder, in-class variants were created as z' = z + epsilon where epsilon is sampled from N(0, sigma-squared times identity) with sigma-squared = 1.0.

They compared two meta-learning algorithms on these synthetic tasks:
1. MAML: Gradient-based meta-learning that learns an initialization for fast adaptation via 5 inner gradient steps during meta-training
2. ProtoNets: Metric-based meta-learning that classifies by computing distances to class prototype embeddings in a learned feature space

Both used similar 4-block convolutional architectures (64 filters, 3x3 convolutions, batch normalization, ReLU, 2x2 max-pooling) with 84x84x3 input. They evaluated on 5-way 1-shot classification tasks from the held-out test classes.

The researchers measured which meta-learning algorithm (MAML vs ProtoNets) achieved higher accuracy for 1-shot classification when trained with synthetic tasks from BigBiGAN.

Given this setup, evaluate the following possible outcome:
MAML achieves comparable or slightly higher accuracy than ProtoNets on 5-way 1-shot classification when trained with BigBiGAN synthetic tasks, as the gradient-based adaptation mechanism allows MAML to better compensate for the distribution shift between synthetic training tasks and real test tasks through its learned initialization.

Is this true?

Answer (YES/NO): YES